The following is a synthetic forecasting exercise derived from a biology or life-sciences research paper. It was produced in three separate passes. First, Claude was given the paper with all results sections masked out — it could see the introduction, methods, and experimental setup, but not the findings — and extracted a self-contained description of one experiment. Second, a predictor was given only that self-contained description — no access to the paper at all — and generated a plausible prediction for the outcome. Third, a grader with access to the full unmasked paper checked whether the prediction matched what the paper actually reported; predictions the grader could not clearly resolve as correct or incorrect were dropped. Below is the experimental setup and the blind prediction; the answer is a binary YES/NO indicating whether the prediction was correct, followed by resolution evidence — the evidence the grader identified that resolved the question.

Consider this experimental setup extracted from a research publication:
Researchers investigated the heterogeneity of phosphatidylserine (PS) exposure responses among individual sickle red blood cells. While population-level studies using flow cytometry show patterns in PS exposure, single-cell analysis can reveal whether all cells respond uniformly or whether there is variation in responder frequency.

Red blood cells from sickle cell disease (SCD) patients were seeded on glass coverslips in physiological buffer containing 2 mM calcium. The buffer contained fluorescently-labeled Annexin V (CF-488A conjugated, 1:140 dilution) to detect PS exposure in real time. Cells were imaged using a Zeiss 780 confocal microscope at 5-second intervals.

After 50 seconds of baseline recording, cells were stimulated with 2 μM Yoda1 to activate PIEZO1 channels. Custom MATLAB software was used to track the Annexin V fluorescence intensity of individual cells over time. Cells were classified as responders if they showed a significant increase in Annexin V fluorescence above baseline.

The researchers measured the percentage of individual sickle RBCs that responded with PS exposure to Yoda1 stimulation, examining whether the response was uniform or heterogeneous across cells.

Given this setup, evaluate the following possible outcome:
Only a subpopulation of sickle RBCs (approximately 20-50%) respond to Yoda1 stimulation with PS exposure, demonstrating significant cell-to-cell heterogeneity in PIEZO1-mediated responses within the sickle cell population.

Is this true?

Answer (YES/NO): YES